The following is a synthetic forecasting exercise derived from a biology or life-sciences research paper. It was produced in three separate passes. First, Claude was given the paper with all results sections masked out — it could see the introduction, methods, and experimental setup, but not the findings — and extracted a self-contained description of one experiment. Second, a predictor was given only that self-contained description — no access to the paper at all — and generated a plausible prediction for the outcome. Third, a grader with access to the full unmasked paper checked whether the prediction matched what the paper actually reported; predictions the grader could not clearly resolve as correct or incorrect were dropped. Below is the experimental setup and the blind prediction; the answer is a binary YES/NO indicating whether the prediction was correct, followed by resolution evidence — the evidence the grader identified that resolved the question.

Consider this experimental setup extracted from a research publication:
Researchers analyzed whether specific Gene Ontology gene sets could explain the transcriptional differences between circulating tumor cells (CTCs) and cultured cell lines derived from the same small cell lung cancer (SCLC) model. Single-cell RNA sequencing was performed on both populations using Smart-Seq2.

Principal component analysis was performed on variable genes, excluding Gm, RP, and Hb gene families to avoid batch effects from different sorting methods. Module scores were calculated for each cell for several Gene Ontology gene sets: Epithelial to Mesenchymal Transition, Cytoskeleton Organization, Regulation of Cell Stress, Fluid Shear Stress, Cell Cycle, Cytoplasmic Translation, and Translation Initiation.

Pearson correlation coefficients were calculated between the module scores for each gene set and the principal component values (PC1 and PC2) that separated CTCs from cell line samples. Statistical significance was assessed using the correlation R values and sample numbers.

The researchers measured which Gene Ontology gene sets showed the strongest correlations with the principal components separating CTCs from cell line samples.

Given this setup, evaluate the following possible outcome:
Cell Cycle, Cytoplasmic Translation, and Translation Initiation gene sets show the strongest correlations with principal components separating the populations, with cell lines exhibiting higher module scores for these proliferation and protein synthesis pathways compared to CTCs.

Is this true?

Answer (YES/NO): YES